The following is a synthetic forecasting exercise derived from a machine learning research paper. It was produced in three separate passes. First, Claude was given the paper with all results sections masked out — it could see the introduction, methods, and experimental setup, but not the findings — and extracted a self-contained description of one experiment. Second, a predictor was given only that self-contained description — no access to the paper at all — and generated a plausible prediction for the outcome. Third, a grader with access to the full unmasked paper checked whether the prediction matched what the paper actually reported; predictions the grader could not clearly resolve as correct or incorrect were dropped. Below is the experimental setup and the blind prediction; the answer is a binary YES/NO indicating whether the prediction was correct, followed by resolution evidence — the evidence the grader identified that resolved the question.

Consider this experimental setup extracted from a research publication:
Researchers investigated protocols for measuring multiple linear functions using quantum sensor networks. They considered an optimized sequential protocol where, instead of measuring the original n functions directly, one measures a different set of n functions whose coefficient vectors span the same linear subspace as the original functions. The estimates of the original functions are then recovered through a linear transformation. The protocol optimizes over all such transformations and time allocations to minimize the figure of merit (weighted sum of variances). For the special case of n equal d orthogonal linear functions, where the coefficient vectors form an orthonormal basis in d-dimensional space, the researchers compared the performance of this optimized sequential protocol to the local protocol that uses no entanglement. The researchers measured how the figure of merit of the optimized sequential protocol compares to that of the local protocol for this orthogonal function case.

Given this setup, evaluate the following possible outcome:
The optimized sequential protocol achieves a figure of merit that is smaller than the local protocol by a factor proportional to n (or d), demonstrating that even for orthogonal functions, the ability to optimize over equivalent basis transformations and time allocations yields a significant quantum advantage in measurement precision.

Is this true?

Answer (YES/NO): NO